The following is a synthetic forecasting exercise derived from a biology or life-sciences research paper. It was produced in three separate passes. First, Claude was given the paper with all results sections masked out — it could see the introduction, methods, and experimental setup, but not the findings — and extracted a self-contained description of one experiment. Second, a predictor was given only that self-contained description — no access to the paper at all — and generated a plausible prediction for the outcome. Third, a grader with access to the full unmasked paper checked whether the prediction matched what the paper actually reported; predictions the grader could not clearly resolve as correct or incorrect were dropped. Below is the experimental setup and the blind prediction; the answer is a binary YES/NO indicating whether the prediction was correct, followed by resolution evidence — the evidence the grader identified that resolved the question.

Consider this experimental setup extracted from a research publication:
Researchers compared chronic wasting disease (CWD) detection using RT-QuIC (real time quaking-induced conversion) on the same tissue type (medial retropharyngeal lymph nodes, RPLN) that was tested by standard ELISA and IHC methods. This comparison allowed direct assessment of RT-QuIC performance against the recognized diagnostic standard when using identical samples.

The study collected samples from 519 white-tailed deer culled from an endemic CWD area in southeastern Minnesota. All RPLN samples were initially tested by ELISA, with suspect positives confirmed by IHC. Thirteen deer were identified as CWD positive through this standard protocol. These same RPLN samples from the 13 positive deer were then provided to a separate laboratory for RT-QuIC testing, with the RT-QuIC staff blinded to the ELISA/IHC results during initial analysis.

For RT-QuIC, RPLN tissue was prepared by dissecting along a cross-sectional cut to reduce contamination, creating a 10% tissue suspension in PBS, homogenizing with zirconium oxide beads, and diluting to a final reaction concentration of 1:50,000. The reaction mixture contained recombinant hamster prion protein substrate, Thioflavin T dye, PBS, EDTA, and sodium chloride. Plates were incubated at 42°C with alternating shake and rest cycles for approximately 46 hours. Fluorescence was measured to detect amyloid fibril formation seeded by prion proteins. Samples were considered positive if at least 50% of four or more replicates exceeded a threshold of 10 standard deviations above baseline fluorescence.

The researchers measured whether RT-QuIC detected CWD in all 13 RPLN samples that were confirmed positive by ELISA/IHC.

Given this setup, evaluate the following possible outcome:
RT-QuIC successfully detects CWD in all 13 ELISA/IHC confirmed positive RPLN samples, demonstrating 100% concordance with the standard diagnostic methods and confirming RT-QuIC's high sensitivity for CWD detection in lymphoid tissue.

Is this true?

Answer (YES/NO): YES